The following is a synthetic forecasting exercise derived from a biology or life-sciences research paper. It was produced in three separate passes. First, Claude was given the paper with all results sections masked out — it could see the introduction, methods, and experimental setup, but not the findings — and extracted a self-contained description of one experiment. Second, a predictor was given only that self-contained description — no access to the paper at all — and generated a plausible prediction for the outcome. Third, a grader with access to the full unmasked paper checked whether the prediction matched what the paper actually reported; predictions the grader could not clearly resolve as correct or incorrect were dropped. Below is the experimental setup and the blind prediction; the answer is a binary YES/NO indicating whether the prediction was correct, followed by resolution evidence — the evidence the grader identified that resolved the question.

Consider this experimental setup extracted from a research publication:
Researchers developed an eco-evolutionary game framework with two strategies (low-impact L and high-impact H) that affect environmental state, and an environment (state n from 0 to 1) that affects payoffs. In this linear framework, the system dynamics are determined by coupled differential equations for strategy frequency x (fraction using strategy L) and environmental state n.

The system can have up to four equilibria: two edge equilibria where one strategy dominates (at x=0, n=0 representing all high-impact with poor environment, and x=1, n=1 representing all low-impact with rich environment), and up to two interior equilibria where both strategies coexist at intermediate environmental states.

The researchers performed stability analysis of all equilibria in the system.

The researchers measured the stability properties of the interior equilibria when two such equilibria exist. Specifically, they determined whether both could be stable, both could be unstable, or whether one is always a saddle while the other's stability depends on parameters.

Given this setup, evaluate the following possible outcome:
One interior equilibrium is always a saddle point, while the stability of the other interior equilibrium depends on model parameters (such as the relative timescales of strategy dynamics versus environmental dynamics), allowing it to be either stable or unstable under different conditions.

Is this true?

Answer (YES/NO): YES